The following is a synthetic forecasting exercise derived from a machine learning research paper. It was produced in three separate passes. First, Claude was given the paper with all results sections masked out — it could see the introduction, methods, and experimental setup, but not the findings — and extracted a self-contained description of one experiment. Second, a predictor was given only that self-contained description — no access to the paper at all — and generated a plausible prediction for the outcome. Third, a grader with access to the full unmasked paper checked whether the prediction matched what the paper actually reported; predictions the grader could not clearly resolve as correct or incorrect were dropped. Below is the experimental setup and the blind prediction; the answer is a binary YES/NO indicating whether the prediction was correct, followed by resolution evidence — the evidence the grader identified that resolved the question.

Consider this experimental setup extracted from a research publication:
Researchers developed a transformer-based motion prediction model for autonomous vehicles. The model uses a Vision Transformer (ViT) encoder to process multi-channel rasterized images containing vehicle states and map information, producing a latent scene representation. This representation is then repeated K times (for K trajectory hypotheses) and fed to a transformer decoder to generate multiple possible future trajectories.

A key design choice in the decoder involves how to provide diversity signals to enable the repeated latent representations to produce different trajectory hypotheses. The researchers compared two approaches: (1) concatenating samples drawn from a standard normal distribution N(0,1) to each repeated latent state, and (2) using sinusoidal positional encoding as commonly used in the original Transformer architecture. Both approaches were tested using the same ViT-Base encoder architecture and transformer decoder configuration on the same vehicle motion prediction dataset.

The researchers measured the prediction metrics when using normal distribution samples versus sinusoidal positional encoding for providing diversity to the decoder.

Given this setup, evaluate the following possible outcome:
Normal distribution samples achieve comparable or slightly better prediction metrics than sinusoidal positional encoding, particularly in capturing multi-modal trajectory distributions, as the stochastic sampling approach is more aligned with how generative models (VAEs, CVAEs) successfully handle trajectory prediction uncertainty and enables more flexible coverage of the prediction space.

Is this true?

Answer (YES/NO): YES